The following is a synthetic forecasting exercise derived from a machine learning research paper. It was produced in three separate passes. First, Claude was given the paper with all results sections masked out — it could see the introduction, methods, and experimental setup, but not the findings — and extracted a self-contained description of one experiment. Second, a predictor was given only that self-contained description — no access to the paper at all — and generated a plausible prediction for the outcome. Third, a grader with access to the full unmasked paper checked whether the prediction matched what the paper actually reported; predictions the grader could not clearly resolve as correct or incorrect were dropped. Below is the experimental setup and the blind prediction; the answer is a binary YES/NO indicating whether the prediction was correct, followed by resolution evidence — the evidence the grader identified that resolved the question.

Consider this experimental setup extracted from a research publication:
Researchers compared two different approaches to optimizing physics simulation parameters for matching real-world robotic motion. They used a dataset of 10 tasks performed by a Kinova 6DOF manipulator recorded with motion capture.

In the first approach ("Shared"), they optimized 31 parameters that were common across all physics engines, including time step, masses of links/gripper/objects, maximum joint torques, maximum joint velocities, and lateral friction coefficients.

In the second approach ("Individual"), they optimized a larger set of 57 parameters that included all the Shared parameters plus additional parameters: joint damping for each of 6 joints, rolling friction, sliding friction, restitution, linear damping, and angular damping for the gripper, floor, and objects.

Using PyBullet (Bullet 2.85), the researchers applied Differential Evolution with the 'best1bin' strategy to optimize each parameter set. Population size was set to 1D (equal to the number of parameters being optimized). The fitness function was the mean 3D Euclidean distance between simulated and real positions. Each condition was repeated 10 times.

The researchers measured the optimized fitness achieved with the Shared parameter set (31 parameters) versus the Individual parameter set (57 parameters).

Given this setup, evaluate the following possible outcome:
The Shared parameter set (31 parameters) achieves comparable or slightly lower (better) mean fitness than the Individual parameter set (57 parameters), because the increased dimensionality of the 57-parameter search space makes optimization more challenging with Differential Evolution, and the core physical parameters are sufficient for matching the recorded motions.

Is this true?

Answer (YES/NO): YES